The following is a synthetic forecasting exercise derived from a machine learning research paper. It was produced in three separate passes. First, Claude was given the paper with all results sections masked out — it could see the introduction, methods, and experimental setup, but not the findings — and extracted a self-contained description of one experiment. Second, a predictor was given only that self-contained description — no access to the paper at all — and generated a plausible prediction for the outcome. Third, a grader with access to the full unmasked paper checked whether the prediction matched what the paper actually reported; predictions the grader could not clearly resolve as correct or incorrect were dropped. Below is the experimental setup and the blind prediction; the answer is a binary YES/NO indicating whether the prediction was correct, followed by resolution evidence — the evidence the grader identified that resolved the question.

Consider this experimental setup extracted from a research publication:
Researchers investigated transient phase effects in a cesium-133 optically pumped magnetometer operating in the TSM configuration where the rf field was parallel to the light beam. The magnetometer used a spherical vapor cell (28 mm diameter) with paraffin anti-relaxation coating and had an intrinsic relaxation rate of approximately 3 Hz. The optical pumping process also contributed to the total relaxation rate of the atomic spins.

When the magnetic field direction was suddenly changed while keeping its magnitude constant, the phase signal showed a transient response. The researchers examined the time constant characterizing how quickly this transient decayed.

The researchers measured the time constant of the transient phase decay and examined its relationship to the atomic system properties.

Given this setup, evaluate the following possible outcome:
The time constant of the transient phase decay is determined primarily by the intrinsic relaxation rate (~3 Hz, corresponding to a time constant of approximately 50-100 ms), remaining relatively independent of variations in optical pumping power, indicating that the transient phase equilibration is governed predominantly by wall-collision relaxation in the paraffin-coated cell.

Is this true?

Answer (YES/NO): NO